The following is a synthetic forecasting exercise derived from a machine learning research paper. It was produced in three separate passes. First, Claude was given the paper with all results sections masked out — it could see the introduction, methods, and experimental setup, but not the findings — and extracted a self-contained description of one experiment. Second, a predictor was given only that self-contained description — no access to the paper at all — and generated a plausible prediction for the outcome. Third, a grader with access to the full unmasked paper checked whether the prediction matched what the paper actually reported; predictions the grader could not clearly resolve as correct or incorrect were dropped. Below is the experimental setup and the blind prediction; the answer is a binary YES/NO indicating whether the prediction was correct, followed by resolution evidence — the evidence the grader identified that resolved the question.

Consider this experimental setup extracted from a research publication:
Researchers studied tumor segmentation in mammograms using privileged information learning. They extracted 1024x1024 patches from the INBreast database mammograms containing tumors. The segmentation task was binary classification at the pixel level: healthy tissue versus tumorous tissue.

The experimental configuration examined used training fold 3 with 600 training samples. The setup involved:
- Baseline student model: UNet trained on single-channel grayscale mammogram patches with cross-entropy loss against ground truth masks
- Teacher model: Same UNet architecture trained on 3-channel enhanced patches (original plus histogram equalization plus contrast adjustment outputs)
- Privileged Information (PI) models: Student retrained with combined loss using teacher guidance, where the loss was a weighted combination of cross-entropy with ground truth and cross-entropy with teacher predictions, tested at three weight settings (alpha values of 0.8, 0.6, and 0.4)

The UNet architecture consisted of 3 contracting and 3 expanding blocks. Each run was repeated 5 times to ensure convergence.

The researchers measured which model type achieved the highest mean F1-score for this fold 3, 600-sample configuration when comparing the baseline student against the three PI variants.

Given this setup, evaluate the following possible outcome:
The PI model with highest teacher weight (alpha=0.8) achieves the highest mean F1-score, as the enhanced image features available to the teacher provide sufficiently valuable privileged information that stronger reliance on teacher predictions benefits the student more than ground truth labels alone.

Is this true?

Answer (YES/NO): NO